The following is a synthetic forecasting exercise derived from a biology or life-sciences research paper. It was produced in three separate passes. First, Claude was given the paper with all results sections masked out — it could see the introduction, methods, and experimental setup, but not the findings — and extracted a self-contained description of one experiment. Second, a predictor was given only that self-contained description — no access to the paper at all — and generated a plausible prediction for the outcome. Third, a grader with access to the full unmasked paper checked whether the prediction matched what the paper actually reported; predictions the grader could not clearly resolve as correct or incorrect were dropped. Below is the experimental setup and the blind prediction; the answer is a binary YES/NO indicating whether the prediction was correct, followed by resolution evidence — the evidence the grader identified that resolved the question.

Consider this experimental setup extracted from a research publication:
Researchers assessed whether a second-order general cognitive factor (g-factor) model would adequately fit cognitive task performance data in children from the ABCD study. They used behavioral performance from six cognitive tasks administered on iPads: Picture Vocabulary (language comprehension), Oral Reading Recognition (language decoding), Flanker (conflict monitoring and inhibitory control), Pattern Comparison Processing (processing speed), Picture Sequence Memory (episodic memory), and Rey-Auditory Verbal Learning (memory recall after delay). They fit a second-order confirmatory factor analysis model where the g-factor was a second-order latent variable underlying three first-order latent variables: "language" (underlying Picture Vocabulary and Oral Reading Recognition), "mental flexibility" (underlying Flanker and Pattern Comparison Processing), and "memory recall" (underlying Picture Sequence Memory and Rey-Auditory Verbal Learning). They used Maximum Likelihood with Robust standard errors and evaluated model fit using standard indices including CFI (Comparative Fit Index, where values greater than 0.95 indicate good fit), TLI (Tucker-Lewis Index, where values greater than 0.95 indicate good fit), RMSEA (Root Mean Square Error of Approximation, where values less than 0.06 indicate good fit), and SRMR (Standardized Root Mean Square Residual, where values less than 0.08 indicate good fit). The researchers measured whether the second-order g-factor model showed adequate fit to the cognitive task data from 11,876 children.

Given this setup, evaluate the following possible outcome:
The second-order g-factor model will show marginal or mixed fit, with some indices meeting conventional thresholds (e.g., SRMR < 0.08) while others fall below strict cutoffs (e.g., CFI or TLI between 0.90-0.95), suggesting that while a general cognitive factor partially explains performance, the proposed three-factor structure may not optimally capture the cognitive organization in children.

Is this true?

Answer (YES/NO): NO